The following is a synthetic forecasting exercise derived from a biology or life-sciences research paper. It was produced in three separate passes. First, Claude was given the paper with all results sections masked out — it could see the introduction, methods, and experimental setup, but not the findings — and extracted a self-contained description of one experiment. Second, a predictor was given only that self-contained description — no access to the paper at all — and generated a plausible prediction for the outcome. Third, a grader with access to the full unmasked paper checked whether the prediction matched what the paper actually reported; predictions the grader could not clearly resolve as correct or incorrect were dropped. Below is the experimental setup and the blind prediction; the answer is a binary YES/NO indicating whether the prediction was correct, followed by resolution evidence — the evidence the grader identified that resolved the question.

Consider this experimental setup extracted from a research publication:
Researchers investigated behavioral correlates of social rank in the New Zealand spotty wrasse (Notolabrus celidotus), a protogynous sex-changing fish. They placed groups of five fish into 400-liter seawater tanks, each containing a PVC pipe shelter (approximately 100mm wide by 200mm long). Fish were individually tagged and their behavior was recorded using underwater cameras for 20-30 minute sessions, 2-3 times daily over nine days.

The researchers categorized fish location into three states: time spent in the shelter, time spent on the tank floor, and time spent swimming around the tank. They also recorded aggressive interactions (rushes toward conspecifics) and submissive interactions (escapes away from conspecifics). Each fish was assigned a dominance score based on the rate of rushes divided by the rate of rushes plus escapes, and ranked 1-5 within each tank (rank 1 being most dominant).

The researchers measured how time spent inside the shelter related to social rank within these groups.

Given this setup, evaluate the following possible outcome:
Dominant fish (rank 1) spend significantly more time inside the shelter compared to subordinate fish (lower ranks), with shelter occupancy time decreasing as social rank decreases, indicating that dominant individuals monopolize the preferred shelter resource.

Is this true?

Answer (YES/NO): NO